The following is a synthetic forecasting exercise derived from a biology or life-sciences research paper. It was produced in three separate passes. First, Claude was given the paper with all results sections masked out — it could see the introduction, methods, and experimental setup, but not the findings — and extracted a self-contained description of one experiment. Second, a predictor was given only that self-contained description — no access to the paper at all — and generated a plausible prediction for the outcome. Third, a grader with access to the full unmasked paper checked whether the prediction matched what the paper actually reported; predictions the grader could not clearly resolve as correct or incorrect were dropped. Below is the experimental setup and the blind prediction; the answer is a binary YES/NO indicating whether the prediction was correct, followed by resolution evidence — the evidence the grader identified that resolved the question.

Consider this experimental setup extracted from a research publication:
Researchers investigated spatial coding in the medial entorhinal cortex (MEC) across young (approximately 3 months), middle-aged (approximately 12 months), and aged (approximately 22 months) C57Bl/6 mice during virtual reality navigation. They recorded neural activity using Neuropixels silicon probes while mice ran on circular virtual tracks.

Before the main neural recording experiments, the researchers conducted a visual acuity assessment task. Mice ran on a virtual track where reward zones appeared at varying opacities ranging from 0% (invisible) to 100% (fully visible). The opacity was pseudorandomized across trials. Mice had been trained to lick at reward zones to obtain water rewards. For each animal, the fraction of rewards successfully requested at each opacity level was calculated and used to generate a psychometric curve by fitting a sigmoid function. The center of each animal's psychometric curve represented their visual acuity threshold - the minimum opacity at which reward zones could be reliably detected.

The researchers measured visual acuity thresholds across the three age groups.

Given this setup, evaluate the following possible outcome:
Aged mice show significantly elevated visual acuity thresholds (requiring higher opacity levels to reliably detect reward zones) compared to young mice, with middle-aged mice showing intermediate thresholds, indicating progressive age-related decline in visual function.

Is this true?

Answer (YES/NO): NO